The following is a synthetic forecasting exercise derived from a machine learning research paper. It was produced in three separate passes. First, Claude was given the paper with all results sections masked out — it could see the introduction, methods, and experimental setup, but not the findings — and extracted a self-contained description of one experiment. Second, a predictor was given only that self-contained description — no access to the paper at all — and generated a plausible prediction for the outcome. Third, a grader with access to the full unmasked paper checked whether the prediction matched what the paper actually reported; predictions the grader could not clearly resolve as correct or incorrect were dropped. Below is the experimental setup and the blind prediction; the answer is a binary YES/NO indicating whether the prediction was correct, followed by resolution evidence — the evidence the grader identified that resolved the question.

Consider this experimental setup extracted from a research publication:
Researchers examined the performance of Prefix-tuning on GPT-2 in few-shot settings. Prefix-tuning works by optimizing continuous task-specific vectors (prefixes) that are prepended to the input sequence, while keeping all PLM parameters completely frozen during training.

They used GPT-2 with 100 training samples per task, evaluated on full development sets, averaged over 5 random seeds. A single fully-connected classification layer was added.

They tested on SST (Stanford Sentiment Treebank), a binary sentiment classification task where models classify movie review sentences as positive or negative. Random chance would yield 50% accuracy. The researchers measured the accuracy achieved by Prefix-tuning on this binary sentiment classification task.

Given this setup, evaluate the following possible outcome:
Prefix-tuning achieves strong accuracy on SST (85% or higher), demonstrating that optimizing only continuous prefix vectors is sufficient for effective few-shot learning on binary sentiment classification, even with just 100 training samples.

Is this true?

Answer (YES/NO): NO